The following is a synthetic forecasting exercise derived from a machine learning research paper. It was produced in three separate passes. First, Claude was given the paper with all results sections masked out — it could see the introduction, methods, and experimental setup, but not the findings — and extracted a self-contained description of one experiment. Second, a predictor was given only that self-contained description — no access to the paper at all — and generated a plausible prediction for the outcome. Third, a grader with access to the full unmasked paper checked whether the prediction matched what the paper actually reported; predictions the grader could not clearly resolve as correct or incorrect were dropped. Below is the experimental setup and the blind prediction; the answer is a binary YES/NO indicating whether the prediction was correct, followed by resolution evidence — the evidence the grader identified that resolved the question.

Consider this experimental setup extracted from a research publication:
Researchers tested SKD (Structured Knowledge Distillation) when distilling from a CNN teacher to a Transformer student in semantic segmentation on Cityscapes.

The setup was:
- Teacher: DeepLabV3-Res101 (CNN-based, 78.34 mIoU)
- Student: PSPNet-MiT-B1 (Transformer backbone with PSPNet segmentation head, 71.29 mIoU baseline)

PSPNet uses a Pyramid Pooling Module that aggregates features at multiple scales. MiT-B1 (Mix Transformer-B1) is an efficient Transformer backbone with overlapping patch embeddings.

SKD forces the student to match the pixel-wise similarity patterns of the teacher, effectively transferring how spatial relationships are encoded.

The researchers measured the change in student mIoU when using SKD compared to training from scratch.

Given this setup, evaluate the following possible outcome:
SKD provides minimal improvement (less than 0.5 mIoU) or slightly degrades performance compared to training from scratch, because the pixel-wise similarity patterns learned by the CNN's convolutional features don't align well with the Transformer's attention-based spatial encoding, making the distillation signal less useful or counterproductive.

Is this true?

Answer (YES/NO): NO